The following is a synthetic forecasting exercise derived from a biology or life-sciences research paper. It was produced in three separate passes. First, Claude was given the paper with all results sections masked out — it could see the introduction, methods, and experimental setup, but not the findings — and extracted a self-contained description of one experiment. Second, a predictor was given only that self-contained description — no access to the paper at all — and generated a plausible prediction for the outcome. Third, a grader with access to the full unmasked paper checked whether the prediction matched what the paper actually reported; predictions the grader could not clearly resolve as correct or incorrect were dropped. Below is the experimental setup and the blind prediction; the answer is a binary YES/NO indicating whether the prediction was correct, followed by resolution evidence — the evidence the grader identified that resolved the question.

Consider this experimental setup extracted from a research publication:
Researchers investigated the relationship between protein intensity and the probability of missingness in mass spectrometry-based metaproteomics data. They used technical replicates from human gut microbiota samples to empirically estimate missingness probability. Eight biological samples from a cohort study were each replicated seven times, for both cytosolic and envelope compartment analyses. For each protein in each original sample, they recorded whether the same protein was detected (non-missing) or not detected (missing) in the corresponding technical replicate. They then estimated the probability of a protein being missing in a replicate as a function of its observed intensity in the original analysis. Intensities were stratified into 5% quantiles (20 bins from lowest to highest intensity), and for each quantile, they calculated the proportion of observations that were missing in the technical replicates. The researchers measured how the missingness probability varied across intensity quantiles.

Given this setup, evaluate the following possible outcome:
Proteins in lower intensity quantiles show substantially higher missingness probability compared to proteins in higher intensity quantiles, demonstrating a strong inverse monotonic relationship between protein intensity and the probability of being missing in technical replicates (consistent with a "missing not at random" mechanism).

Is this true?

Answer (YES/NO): NO